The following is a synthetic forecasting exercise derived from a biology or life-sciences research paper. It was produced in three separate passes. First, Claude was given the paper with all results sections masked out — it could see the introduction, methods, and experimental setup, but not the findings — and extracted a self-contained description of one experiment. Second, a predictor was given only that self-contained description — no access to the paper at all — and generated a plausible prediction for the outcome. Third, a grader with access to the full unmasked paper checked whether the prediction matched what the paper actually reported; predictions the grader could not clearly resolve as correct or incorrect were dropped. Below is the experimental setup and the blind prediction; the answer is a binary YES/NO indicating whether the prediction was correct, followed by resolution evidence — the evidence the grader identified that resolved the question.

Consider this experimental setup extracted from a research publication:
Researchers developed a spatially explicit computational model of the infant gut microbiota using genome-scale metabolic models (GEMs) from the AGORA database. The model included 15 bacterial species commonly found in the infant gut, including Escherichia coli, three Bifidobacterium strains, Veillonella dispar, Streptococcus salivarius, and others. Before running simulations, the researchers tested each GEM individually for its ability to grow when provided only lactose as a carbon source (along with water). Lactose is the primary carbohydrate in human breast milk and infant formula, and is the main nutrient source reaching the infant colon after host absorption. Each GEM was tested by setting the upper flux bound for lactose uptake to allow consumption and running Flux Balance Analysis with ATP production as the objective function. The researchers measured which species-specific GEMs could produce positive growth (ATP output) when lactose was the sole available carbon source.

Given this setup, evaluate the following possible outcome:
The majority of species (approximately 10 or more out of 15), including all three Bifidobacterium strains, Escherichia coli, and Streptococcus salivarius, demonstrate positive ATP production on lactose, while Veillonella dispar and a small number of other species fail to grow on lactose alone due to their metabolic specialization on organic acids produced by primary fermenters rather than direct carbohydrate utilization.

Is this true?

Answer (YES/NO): NO